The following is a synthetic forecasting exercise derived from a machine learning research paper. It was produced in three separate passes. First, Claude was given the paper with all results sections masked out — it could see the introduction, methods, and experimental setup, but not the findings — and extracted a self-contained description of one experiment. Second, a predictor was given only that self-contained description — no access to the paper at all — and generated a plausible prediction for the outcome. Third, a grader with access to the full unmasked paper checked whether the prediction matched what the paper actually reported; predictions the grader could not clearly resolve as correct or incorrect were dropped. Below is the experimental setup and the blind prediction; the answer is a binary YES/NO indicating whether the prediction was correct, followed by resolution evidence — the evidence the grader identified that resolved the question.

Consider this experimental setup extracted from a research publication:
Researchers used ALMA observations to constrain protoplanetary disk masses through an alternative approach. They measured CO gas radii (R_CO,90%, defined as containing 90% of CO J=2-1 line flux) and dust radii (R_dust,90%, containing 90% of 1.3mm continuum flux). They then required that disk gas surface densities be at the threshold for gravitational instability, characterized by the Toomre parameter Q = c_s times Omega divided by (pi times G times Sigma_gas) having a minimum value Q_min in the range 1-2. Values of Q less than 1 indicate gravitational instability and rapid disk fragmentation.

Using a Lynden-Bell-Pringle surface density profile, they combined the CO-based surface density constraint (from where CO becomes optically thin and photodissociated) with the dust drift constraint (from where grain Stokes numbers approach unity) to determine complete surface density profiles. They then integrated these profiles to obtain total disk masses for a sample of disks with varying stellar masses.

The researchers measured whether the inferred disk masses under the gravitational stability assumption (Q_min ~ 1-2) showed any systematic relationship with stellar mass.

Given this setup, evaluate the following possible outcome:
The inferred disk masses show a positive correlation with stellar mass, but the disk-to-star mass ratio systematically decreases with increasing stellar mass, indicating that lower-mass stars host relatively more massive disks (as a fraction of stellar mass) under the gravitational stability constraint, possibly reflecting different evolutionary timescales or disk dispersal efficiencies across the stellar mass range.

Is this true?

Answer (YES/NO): NO